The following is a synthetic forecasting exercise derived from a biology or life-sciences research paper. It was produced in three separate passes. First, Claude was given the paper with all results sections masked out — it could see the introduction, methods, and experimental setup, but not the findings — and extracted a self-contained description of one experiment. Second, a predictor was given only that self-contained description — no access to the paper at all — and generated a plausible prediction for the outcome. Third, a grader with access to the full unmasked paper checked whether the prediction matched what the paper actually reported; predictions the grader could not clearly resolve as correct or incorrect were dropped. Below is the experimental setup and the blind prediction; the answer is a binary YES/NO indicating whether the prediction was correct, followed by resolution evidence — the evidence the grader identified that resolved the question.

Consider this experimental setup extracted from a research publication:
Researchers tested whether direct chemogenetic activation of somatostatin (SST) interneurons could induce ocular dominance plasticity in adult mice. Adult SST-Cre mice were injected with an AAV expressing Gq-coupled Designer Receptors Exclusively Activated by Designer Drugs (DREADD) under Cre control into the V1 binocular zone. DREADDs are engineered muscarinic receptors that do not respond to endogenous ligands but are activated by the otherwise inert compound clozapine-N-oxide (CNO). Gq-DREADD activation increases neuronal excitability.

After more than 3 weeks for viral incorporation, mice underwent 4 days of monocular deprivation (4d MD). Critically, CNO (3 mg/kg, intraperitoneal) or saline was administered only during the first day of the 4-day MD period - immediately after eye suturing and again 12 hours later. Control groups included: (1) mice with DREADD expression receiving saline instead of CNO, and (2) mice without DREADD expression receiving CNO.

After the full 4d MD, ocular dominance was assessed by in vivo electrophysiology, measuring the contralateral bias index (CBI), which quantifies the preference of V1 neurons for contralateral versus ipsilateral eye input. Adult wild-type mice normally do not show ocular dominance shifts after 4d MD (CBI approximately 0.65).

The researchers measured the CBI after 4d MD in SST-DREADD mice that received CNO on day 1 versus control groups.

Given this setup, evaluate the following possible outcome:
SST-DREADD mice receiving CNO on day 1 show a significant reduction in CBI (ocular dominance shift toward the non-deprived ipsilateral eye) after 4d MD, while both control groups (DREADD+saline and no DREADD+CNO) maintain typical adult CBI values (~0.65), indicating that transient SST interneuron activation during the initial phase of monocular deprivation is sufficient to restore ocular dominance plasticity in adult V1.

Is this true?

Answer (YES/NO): YES